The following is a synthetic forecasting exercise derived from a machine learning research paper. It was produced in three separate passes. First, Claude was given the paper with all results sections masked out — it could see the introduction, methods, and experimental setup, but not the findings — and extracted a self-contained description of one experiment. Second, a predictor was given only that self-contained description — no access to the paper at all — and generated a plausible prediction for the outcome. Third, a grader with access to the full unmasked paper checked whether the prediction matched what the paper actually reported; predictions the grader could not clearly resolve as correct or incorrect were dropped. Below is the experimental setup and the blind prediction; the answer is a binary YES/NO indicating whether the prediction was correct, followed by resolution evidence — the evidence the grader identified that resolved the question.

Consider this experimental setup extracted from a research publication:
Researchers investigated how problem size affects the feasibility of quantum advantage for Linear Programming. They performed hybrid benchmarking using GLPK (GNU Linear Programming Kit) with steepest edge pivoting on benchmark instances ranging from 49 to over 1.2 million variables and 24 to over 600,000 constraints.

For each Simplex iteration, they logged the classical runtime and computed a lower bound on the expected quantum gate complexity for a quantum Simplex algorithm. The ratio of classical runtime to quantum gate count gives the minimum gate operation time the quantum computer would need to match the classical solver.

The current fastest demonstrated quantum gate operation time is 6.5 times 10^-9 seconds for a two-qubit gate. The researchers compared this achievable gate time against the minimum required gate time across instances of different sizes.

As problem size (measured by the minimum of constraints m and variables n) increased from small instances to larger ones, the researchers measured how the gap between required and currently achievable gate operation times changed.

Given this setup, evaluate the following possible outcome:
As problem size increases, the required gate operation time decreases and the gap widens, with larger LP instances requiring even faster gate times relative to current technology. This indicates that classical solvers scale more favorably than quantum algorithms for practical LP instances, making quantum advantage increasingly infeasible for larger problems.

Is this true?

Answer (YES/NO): NO